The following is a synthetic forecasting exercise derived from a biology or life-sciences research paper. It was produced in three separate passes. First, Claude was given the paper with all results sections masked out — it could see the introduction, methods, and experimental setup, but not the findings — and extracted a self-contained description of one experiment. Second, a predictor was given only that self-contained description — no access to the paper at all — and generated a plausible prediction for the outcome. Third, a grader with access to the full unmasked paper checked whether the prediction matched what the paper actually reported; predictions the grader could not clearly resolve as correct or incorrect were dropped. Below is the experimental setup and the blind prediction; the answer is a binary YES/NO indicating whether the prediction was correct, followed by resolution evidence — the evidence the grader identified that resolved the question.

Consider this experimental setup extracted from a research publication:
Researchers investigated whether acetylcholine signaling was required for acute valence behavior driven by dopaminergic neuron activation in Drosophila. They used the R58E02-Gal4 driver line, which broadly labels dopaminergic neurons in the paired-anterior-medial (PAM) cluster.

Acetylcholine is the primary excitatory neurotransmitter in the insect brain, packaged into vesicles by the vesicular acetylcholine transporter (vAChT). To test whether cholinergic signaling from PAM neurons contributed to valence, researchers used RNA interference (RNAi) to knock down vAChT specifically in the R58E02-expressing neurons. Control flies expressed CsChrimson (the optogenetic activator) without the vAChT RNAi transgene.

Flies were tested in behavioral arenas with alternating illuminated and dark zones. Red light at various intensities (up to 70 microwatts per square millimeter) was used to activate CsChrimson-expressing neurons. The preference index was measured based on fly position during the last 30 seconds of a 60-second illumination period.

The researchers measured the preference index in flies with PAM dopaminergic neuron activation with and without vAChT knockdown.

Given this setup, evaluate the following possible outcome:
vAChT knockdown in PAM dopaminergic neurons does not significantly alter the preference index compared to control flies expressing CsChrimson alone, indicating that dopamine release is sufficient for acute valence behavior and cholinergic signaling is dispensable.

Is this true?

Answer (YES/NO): YES